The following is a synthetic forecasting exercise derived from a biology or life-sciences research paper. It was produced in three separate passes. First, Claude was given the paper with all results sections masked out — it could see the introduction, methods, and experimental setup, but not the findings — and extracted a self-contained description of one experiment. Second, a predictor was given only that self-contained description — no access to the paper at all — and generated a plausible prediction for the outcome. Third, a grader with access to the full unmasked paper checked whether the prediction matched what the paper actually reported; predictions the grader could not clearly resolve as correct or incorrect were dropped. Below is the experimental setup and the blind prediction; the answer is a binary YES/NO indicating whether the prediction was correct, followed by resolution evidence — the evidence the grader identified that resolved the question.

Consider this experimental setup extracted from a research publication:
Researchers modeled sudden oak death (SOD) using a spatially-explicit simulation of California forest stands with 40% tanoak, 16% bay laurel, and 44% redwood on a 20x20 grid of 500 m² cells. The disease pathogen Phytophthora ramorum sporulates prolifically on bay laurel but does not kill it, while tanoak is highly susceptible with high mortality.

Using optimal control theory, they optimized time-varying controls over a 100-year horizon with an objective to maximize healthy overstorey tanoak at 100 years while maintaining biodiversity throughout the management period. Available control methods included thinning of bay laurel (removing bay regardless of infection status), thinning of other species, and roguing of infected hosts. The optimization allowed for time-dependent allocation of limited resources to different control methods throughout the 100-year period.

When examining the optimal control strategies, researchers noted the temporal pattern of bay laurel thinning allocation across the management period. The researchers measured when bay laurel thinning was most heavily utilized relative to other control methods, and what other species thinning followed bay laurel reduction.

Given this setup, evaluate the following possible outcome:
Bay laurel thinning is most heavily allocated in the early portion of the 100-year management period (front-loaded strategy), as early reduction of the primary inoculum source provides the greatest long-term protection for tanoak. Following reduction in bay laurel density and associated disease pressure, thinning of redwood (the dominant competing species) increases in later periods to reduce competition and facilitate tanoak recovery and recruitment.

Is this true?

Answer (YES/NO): YES